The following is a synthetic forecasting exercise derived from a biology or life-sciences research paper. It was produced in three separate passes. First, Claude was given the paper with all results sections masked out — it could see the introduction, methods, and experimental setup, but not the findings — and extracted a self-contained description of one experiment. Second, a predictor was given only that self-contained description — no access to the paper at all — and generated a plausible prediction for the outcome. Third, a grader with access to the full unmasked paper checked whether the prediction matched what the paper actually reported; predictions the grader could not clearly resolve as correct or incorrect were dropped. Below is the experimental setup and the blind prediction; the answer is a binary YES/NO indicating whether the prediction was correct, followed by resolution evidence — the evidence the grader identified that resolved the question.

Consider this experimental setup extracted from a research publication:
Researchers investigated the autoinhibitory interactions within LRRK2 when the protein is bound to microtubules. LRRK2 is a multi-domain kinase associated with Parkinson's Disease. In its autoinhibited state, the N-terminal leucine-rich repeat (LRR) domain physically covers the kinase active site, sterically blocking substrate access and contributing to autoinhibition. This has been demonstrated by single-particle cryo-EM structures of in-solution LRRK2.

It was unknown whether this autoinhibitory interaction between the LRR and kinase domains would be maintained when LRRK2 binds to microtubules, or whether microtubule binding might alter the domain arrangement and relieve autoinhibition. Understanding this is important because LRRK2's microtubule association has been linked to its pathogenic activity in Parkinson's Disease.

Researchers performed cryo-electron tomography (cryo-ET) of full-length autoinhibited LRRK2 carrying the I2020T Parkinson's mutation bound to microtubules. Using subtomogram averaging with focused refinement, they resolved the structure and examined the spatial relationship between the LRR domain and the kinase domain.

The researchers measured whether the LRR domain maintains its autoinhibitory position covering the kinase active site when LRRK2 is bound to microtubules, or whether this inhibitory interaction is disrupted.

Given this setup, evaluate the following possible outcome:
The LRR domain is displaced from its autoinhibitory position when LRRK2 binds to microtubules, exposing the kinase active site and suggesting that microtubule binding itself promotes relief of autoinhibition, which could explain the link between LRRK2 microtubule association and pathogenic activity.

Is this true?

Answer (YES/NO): NO